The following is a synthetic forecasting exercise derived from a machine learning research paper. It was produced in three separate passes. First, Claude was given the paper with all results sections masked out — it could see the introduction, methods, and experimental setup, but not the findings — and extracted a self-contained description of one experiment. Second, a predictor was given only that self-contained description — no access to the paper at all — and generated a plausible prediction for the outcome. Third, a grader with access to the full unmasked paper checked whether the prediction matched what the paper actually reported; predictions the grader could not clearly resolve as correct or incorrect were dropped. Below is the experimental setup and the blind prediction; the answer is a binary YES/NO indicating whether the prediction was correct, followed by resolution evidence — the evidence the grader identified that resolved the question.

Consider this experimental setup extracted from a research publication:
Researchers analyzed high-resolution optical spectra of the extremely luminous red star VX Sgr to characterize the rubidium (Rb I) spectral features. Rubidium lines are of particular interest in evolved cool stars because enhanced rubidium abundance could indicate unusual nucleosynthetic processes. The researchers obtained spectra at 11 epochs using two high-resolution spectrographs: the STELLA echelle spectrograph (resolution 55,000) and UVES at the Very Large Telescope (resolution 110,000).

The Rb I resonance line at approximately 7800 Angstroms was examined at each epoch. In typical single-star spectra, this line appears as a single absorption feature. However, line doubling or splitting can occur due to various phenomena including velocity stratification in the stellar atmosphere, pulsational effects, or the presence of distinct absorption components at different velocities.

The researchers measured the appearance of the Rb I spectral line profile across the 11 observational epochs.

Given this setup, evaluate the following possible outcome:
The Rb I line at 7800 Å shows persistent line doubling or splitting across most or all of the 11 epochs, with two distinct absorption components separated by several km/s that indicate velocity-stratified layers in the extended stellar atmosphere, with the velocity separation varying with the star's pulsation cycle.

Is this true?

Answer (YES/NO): NO